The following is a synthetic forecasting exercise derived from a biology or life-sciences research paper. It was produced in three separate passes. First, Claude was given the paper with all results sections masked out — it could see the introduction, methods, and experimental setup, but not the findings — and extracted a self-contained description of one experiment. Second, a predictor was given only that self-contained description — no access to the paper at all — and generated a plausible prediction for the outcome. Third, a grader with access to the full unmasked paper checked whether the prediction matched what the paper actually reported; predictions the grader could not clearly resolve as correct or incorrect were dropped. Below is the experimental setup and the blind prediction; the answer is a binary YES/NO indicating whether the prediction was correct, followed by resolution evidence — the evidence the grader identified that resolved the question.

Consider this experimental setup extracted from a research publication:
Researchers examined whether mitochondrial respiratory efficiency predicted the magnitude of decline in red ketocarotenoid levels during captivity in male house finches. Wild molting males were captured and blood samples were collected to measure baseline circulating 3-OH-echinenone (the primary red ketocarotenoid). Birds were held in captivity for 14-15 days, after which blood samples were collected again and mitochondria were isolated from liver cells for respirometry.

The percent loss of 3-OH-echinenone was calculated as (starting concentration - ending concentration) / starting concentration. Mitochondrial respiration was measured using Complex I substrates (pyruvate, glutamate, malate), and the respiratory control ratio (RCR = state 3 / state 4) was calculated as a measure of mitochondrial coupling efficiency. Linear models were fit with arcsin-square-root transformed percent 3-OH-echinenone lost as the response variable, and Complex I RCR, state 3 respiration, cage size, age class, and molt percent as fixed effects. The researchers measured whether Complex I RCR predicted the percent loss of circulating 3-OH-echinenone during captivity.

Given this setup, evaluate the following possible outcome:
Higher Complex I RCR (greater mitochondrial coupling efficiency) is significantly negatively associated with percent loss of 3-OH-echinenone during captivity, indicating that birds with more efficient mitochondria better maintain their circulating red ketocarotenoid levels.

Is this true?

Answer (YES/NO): NO